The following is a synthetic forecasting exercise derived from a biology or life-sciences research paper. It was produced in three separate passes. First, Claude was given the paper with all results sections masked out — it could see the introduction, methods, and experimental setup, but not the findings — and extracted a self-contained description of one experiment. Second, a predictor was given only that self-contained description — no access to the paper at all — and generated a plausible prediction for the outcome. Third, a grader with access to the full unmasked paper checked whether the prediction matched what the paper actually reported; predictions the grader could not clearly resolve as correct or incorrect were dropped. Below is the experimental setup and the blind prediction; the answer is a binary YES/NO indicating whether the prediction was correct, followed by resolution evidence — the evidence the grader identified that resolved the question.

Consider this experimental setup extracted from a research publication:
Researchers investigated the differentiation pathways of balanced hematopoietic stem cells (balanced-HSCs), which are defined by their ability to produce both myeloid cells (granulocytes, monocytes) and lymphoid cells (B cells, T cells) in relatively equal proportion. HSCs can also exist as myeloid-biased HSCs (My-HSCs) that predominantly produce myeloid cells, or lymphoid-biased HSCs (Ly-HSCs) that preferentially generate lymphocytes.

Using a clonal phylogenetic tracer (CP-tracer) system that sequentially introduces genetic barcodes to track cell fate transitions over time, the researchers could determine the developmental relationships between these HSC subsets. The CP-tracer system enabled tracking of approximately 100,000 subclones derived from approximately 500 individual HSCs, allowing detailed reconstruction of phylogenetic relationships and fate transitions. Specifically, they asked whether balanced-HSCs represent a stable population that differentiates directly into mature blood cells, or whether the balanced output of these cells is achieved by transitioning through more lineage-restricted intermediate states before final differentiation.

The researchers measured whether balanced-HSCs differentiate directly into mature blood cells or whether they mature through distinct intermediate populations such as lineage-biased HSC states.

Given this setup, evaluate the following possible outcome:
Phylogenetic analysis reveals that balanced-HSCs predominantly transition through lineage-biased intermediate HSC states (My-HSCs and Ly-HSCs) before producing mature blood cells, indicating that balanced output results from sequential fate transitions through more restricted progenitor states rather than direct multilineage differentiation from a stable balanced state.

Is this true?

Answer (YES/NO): YES